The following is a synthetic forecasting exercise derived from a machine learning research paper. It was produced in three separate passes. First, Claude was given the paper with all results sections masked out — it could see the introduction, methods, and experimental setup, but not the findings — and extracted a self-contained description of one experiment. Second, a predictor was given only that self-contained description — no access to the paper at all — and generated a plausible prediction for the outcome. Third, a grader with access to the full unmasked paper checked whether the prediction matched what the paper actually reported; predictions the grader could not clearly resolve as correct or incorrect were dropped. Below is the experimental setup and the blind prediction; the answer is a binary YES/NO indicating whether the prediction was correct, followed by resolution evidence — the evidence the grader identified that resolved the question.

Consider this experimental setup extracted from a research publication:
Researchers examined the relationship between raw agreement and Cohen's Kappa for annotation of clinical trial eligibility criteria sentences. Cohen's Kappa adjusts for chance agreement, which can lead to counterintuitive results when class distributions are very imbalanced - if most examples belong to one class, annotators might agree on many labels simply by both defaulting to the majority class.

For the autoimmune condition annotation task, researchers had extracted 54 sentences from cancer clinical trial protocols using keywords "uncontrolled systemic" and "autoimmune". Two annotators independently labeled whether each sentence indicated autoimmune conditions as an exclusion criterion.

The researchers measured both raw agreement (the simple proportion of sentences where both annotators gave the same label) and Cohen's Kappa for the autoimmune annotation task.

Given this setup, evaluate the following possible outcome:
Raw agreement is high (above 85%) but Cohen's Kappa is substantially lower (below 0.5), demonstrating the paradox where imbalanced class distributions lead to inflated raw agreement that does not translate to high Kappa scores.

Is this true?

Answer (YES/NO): NO